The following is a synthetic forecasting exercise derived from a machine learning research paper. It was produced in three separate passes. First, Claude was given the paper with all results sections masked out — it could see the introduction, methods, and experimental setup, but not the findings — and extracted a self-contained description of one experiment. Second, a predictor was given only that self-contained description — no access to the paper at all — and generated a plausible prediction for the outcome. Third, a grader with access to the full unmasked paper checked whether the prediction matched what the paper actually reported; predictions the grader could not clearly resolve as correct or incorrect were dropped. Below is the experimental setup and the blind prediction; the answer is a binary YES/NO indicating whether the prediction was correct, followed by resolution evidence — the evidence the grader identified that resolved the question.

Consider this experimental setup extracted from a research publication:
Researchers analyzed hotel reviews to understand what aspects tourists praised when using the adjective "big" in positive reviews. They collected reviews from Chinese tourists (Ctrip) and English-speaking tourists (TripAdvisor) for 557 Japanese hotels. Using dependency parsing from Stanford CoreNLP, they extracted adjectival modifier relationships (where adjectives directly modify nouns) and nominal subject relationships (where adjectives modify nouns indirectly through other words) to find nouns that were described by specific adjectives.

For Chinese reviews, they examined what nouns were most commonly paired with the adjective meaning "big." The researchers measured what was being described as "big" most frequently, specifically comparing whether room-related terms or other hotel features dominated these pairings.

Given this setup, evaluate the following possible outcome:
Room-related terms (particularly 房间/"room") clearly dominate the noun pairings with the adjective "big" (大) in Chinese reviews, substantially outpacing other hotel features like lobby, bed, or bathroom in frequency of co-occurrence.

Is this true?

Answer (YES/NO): YES